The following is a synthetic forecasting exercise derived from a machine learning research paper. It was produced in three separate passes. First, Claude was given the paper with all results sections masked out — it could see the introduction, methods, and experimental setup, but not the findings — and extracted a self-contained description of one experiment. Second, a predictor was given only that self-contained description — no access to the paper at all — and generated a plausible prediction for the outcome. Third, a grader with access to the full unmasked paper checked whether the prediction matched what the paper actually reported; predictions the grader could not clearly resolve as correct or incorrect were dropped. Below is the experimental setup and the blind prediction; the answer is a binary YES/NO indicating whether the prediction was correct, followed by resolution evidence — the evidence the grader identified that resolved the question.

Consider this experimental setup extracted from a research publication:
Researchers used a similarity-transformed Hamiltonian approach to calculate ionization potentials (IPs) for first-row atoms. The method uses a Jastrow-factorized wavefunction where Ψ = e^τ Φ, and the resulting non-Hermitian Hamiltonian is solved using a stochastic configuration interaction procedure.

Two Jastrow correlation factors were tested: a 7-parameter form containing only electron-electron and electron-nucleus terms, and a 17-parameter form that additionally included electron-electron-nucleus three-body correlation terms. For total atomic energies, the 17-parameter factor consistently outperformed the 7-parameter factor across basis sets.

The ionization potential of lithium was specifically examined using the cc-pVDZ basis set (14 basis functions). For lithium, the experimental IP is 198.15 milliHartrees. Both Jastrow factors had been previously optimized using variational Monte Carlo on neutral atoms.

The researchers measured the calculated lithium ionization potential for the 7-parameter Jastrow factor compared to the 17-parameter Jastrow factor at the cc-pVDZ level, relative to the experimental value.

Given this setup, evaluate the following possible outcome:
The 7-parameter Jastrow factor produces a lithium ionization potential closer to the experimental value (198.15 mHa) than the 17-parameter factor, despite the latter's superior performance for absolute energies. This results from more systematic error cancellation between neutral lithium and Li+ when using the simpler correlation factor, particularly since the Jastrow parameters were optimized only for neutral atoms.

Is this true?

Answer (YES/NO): YES